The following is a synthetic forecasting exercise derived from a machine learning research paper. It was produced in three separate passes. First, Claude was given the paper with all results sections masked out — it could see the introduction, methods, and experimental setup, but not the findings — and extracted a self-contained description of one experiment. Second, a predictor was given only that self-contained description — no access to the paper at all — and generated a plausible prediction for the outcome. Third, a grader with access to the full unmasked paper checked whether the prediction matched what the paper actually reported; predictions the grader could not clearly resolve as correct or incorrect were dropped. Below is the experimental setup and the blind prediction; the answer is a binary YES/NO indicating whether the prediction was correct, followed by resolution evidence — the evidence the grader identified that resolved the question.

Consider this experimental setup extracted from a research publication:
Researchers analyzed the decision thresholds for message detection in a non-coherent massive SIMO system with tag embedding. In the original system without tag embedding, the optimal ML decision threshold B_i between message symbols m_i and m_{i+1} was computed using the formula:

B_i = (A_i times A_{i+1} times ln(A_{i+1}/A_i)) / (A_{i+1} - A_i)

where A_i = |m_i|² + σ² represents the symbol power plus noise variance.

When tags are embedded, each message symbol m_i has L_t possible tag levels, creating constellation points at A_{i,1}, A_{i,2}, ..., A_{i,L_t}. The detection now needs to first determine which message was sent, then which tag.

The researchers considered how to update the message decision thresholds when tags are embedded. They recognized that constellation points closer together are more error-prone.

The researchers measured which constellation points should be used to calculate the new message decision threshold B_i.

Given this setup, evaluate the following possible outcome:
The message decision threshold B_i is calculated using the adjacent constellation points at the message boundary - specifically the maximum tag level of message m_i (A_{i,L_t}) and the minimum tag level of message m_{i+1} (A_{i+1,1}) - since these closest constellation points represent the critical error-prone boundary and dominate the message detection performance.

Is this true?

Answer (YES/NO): YES